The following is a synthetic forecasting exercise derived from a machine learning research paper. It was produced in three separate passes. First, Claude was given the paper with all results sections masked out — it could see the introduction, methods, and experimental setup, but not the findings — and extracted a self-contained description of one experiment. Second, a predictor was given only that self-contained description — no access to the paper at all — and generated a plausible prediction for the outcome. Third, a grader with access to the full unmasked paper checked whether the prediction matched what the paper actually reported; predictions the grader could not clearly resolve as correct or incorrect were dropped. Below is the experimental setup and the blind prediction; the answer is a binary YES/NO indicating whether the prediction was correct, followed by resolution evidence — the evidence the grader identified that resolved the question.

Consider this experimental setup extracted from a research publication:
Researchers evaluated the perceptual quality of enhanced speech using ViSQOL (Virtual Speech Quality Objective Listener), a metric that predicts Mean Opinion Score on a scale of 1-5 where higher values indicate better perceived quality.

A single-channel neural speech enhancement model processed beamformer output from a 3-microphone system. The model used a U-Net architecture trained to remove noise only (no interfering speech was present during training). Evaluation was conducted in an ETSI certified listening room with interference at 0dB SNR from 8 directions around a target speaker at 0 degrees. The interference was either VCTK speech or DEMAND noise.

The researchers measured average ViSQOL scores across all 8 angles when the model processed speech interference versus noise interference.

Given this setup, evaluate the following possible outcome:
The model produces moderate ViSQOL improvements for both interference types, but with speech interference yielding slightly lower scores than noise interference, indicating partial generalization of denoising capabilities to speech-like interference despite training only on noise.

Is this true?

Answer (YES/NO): NO